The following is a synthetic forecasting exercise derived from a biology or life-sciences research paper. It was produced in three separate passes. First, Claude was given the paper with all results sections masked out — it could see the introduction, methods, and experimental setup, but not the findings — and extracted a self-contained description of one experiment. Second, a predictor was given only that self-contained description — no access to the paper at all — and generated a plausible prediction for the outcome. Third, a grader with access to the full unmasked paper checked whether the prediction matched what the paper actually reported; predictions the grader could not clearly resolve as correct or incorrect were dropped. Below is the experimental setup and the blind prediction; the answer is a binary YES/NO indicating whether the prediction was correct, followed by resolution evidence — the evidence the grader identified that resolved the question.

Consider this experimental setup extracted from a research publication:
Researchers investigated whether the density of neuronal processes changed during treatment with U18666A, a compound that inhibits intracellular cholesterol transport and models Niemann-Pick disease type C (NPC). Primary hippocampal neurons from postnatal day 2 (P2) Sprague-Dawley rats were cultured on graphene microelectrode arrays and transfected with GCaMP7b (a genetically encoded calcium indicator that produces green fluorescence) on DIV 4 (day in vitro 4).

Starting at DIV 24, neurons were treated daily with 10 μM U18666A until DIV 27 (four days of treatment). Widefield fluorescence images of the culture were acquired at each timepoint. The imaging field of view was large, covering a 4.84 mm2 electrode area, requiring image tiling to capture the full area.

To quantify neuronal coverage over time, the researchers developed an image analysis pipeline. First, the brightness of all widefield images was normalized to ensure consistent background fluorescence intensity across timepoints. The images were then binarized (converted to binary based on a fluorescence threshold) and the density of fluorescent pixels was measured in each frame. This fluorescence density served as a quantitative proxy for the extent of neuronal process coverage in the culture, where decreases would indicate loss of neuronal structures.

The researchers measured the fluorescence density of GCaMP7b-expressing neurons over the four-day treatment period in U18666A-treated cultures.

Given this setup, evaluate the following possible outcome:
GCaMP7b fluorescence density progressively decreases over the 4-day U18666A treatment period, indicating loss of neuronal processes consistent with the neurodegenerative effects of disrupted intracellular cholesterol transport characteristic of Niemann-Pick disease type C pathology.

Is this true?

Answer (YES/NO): YES